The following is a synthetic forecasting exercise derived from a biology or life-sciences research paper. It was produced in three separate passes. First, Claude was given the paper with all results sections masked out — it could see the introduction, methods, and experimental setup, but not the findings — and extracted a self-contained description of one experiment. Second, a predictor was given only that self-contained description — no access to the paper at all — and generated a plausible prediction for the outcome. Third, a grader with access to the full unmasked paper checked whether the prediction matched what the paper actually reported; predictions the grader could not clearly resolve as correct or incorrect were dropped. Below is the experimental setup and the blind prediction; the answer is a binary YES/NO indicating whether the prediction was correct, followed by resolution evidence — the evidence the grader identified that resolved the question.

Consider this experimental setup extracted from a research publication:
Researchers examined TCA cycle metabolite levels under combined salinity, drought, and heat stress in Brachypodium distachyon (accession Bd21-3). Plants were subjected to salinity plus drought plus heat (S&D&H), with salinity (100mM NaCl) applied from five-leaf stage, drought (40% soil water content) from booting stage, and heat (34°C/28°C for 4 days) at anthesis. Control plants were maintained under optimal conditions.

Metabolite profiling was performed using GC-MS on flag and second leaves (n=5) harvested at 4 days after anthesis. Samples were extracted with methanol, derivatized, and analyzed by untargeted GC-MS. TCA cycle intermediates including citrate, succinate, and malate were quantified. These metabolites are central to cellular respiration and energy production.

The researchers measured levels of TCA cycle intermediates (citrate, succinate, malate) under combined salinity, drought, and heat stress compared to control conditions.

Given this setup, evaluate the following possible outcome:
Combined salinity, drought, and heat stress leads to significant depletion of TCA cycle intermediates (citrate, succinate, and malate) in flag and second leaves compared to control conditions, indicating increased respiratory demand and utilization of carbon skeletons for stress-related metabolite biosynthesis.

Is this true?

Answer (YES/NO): NO